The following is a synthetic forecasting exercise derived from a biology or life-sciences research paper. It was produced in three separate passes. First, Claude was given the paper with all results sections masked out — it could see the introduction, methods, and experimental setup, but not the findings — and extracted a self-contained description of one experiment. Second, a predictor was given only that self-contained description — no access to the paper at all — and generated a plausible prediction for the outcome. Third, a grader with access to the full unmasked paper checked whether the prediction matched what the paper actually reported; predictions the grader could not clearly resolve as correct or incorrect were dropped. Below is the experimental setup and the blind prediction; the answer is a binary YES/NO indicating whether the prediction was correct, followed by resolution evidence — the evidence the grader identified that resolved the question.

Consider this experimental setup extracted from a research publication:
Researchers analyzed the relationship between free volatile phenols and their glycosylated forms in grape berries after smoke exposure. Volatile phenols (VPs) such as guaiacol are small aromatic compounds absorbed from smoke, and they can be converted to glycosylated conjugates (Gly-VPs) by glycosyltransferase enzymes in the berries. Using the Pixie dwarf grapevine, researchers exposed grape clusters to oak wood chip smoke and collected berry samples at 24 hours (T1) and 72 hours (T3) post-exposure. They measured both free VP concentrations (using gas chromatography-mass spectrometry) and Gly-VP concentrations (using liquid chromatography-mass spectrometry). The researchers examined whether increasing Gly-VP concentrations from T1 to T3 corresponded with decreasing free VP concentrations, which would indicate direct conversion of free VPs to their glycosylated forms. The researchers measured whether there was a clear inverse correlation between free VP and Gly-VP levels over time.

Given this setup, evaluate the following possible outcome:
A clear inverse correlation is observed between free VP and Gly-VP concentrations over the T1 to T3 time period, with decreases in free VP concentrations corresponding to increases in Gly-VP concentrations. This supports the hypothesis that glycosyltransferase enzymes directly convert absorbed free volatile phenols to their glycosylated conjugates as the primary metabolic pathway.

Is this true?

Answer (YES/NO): NO